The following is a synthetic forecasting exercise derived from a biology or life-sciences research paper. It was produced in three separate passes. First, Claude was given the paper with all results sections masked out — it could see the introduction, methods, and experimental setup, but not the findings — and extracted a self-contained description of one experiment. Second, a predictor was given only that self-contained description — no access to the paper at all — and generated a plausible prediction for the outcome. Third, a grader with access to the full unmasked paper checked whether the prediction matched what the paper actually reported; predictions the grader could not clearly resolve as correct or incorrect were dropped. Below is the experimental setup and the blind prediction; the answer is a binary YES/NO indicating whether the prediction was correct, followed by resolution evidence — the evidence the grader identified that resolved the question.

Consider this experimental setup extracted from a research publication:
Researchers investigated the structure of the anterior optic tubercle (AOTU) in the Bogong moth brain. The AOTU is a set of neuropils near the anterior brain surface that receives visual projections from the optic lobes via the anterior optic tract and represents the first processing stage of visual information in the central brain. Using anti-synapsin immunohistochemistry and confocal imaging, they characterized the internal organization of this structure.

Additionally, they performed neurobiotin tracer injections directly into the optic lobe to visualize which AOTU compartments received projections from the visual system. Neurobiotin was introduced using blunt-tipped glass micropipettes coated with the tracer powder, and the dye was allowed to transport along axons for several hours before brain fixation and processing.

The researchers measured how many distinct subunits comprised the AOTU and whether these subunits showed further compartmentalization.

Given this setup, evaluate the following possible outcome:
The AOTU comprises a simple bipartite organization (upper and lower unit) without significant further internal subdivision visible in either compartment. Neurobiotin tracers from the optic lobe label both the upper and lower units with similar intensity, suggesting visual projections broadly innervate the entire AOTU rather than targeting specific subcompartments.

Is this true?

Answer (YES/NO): NO